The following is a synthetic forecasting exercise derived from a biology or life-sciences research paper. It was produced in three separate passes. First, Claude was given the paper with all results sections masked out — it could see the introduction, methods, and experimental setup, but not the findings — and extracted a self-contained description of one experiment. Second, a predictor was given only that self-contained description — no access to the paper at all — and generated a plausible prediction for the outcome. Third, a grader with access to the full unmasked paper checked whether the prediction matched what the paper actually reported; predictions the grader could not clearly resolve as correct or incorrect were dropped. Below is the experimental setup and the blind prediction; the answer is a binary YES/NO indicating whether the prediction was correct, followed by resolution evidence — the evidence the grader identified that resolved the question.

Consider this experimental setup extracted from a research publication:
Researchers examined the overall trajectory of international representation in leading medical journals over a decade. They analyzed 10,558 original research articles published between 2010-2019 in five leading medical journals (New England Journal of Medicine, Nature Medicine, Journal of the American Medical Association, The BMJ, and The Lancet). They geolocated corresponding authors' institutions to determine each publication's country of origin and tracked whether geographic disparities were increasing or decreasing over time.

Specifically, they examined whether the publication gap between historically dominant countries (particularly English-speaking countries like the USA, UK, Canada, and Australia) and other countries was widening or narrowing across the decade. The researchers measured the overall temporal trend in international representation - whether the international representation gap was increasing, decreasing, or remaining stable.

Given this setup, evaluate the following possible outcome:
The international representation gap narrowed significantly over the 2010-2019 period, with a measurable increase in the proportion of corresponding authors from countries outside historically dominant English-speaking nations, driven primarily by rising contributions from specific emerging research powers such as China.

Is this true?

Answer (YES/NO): NO